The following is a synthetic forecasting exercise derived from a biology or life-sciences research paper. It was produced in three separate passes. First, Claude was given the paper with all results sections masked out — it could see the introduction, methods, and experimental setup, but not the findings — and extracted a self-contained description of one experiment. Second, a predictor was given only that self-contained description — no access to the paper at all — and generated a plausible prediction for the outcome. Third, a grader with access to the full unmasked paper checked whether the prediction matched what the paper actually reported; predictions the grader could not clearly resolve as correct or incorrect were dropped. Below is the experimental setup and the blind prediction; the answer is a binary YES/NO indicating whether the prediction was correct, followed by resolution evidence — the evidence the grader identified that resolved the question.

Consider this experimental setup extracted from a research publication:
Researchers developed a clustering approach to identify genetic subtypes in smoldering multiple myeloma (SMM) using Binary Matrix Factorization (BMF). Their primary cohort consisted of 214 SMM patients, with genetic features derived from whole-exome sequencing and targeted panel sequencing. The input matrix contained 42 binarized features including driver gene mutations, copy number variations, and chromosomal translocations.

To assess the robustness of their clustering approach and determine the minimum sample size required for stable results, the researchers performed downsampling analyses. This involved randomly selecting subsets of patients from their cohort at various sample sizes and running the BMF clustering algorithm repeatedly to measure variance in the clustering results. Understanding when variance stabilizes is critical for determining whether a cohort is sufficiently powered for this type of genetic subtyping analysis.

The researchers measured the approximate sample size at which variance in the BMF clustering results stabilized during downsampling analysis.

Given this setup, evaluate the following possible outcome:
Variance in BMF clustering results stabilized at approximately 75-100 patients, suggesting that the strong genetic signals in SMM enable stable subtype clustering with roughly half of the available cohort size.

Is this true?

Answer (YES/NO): YES